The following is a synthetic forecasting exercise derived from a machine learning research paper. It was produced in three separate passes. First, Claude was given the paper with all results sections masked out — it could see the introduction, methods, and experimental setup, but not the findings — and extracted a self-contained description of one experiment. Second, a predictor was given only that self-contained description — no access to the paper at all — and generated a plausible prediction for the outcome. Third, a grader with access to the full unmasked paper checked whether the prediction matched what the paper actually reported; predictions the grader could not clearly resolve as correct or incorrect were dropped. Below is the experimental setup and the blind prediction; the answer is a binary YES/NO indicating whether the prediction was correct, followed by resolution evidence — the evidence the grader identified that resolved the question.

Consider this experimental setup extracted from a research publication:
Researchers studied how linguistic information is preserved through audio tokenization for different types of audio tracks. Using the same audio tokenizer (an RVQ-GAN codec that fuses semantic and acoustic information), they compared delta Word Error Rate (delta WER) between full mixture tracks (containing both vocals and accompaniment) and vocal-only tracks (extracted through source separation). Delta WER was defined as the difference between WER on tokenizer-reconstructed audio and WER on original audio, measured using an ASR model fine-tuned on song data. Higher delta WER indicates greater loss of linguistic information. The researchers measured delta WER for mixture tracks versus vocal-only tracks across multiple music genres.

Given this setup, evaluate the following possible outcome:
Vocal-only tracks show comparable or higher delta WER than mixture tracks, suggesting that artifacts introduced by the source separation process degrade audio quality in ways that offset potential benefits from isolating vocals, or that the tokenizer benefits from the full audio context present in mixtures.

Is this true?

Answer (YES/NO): NO